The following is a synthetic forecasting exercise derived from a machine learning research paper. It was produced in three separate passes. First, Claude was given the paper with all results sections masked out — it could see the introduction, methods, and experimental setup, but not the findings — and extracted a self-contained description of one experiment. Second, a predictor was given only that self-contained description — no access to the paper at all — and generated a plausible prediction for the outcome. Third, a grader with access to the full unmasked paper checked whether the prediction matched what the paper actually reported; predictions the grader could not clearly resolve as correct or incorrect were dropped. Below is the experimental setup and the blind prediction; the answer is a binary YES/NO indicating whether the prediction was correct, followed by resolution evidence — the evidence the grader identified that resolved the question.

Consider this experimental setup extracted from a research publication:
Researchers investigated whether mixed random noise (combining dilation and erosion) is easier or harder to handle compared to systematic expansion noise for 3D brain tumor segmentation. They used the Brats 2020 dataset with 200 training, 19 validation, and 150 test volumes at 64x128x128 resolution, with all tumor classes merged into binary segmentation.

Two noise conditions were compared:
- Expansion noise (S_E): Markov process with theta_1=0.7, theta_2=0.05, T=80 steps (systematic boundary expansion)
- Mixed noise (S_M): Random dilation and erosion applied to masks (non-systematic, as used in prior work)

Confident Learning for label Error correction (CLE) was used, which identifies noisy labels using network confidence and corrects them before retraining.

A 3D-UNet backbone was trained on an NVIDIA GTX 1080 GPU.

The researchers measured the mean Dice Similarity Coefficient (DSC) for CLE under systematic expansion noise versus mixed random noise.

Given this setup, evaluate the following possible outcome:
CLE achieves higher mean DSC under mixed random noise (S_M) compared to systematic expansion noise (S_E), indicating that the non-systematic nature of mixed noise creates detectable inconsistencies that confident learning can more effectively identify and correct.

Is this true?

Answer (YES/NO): YES